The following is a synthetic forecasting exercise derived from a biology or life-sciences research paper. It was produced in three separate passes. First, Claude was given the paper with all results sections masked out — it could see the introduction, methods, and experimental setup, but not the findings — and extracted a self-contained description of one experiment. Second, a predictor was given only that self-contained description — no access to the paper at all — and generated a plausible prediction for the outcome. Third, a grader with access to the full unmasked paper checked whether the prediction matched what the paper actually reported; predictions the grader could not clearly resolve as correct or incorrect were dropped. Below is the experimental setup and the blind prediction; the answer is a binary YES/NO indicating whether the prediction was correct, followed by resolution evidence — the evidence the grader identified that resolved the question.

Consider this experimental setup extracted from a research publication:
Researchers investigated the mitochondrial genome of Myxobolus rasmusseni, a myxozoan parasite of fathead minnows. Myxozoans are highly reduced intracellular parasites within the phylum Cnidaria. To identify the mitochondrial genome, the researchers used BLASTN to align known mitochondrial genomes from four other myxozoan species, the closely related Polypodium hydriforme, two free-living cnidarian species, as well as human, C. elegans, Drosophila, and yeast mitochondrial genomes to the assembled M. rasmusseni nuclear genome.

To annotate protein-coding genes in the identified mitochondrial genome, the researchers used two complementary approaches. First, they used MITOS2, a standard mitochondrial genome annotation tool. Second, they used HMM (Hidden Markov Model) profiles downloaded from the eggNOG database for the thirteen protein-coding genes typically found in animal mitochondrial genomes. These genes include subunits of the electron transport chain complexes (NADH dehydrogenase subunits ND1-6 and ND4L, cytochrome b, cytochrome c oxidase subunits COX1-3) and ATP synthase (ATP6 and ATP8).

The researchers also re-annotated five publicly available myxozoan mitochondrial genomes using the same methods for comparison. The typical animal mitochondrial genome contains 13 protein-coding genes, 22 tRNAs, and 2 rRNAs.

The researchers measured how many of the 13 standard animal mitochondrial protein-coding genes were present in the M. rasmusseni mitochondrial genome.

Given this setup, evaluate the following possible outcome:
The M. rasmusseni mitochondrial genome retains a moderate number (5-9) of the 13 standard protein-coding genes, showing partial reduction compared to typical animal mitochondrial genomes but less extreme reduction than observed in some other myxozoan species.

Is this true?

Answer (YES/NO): YES